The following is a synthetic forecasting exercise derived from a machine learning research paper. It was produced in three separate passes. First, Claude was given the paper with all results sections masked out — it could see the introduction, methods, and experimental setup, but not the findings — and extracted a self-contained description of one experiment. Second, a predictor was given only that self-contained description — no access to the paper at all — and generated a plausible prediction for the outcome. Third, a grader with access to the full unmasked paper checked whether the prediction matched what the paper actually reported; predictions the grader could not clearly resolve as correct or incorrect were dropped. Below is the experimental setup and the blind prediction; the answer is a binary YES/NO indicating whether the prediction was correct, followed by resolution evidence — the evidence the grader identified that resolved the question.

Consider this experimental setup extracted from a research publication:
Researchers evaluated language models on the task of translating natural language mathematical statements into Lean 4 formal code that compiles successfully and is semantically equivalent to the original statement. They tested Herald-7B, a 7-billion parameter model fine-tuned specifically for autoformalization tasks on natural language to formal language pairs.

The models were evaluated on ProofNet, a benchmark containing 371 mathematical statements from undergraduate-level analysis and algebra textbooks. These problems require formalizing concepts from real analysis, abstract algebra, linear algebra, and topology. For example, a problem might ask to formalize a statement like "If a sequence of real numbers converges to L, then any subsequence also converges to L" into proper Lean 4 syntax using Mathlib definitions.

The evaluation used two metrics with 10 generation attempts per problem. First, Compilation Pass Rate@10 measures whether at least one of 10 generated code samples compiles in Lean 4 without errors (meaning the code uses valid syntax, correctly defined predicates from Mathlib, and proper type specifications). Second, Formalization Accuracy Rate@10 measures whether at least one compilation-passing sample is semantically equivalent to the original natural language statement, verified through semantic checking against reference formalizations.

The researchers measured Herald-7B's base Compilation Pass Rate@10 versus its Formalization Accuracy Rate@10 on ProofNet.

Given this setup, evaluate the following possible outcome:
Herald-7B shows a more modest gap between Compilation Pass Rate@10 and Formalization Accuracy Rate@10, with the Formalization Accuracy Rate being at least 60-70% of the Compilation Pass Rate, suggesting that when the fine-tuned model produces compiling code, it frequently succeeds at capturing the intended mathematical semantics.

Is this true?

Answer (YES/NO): YES